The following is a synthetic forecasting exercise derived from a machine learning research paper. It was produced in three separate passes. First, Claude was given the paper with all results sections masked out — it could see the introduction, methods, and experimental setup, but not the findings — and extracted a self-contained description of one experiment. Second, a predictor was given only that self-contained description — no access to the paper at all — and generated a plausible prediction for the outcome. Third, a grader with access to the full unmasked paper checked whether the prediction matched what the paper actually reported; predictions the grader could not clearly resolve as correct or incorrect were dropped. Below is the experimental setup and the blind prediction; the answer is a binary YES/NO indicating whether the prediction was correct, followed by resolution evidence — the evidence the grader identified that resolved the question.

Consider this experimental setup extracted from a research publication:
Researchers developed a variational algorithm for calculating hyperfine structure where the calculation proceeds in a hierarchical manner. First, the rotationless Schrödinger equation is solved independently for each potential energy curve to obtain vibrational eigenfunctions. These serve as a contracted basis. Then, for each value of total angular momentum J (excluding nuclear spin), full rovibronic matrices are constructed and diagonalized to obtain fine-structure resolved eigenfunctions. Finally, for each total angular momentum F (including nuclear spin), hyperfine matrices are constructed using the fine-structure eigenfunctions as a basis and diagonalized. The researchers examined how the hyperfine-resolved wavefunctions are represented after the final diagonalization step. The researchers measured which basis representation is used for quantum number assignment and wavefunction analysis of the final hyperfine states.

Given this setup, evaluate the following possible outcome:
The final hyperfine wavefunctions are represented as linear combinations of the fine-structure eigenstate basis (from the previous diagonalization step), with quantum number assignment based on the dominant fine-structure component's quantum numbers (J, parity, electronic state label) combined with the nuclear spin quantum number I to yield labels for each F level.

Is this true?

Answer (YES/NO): NO